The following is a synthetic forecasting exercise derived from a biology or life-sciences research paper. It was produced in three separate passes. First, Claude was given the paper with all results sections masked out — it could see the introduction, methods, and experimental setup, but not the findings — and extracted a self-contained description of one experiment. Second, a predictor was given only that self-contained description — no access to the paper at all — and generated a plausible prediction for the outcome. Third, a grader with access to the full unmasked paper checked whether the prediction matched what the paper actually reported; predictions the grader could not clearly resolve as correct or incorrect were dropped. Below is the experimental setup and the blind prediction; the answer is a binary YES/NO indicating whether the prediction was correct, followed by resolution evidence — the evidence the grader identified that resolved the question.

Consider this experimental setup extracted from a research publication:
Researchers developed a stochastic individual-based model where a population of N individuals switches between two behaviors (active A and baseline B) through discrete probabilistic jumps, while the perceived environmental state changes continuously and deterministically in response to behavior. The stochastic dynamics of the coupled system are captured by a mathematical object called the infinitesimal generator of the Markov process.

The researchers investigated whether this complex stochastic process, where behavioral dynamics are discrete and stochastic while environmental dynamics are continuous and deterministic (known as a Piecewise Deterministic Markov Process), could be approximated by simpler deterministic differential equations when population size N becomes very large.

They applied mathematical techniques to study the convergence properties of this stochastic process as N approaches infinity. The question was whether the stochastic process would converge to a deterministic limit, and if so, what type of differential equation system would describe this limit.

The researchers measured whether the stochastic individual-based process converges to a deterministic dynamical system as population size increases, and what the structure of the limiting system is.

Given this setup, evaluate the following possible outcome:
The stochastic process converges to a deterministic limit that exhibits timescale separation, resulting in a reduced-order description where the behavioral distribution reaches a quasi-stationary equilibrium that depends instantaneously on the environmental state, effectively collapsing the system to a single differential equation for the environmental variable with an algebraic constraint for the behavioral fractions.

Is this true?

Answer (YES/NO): NO